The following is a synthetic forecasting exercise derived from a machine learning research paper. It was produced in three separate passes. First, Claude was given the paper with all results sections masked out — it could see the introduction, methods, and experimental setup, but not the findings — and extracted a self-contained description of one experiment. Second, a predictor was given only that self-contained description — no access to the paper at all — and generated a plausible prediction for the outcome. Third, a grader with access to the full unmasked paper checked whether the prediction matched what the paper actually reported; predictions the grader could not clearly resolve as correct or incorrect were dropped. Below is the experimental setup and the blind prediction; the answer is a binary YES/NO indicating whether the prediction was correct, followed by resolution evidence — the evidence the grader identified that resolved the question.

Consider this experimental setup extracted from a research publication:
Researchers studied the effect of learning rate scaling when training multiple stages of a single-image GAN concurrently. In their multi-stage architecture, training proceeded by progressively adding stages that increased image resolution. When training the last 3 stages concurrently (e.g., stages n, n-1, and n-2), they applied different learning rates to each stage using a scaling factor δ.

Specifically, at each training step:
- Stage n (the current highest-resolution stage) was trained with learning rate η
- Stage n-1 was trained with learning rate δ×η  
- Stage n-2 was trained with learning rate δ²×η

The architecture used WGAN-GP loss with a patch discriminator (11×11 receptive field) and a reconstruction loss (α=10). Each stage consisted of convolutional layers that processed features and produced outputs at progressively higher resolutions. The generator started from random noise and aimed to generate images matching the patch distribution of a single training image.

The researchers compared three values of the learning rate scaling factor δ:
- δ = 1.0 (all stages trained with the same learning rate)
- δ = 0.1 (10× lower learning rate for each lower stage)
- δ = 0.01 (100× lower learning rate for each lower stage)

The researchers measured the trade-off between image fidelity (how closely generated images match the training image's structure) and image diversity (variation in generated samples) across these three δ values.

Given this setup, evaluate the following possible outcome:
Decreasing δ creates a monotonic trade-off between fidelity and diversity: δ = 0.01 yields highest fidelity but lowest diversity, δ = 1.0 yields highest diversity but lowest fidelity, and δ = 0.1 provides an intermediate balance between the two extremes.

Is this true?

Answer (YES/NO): NO